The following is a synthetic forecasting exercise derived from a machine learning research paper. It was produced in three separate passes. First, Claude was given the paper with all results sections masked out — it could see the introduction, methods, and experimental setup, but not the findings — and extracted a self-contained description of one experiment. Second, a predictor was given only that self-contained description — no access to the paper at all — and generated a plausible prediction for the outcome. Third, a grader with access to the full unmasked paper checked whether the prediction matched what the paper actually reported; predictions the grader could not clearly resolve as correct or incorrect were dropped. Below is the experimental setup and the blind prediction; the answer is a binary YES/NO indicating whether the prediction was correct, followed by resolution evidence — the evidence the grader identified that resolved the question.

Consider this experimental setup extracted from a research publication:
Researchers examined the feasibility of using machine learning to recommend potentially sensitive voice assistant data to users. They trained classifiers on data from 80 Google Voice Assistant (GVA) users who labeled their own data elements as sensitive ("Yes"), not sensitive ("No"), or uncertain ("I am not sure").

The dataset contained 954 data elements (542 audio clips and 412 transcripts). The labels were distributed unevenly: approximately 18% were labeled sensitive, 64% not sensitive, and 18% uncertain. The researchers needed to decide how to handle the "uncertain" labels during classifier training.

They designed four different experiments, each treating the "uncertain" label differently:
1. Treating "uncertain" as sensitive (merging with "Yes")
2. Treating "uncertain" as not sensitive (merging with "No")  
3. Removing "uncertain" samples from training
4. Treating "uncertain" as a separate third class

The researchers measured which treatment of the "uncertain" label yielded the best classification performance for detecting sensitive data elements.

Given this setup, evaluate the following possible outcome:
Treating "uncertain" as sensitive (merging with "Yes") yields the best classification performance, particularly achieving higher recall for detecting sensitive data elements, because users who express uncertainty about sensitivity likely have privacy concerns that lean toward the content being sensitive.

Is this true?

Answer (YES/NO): NO